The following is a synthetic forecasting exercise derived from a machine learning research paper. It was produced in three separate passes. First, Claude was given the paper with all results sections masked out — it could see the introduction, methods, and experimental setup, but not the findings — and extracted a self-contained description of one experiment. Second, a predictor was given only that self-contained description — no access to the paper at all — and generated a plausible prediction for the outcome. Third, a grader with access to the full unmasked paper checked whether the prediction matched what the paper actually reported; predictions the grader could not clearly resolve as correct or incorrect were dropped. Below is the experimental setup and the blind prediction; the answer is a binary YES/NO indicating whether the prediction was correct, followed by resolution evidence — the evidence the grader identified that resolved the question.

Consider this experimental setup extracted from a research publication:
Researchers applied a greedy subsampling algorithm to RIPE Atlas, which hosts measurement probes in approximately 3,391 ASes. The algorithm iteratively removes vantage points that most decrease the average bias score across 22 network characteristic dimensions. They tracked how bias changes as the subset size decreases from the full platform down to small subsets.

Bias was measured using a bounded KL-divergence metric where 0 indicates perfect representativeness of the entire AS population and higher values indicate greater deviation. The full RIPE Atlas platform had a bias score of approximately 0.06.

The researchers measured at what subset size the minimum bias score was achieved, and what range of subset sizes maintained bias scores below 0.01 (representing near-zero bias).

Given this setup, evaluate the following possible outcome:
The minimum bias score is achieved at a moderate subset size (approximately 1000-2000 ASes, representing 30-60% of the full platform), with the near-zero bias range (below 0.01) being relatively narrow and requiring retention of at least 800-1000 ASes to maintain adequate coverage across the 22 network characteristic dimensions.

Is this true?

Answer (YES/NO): NO